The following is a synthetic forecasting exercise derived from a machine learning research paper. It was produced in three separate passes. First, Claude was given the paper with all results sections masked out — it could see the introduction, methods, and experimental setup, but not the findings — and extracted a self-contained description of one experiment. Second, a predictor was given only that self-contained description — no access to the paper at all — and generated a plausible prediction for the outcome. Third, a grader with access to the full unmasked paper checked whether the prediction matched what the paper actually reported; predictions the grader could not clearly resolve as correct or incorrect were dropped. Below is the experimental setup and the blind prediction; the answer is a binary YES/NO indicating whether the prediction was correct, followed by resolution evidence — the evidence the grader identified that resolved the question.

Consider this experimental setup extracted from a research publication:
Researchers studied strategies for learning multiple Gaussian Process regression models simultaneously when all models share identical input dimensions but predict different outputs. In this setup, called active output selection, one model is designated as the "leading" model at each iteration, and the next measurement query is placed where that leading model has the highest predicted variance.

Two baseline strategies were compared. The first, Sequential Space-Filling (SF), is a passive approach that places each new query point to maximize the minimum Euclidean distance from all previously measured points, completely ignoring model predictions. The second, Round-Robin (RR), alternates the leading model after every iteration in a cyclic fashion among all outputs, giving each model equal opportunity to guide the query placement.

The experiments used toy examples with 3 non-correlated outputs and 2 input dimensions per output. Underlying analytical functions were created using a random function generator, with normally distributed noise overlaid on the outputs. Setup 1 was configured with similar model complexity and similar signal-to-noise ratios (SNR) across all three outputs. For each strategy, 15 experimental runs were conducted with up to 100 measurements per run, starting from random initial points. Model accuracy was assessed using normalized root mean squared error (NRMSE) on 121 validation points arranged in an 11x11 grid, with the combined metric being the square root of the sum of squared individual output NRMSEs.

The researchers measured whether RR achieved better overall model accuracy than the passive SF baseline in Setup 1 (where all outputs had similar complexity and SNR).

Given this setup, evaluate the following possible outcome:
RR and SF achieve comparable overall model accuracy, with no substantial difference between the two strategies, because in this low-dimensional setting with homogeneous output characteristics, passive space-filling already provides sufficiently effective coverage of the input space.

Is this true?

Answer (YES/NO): NO